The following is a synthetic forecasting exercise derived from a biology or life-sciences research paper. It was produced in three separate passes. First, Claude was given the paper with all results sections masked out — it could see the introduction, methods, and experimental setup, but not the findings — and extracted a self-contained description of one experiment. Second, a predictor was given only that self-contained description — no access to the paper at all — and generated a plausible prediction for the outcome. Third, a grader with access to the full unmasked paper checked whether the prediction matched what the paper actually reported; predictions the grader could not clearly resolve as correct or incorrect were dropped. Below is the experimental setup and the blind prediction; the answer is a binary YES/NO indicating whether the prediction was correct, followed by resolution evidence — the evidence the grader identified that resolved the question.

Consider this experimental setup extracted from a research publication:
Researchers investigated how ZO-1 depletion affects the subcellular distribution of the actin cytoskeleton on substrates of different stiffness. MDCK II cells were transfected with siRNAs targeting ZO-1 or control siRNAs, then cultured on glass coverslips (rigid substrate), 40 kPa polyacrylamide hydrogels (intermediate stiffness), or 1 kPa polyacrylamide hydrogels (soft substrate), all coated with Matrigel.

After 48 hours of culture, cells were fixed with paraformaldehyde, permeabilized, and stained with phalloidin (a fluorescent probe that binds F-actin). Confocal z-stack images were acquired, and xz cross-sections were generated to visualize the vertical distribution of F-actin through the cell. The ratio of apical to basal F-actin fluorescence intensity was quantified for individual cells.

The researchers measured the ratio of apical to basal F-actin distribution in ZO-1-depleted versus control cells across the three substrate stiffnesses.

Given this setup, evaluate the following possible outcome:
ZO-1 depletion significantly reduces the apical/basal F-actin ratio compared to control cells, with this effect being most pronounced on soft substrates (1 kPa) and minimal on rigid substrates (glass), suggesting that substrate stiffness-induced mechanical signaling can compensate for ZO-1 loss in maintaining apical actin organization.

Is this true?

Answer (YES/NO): NO